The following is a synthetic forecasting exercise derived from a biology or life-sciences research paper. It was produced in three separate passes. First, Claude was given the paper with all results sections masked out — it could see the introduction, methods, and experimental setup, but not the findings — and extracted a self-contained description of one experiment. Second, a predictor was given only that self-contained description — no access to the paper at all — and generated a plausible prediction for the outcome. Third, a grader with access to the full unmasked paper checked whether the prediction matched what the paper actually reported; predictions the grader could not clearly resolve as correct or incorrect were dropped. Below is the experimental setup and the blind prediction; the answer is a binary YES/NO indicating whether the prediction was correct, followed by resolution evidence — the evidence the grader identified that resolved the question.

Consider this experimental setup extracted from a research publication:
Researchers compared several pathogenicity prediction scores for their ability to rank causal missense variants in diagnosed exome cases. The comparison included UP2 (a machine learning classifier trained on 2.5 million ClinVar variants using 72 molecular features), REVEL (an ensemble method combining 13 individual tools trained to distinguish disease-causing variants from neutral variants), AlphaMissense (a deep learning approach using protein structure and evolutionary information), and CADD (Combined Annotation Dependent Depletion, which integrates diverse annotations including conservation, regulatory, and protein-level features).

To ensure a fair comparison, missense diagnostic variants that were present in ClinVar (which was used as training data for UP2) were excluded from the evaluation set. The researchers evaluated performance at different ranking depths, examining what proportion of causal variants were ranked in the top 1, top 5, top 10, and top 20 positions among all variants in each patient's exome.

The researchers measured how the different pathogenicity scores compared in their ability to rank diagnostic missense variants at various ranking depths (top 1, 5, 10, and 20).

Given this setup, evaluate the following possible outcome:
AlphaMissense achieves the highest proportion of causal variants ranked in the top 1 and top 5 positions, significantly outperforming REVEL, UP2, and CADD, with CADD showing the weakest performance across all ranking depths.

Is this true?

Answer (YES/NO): NO